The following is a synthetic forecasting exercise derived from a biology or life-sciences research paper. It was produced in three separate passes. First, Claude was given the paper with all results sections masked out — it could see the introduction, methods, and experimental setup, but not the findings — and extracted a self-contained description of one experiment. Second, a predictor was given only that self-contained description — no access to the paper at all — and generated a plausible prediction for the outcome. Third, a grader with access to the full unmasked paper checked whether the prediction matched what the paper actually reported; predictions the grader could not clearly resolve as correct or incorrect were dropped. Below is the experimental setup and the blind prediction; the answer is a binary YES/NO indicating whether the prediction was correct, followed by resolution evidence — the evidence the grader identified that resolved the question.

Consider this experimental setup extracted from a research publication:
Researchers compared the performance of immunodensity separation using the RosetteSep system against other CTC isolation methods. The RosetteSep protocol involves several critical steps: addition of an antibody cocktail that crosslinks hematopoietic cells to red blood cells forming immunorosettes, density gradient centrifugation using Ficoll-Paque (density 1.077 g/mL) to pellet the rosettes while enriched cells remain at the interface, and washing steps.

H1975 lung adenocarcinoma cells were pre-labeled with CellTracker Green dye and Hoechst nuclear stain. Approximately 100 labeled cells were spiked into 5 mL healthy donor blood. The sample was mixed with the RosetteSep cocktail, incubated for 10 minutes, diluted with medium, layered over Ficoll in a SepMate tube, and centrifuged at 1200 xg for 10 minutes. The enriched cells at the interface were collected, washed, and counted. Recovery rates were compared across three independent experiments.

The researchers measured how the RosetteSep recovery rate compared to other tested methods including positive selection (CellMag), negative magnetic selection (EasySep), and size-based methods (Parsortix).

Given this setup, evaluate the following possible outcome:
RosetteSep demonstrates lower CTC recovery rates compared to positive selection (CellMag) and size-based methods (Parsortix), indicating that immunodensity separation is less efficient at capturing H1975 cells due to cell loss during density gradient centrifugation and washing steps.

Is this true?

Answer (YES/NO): YES